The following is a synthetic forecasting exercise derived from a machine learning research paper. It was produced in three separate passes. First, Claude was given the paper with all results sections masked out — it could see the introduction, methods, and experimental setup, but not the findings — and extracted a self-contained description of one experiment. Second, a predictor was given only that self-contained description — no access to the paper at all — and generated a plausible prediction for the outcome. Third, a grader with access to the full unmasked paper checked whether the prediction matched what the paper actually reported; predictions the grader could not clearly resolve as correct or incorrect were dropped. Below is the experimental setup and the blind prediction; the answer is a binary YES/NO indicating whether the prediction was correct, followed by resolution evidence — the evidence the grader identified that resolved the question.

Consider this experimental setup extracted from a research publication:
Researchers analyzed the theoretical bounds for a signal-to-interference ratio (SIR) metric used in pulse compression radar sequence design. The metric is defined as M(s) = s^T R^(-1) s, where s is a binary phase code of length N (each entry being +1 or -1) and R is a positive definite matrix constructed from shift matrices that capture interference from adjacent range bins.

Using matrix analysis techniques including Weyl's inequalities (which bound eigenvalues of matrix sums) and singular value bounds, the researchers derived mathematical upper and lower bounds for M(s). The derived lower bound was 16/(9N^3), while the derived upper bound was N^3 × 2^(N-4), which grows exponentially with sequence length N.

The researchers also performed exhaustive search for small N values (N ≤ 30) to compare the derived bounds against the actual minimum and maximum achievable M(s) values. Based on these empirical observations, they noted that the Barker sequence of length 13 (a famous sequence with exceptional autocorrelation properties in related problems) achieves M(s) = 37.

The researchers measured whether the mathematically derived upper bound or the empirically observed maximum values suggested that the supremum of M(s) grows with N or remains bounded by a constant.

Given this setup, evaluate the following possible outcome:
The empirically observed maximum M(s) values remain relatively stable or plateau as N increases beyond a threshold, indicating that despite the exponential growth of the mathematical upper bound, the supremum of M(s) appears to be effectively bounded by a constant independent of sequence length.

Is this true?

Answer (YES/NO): YES